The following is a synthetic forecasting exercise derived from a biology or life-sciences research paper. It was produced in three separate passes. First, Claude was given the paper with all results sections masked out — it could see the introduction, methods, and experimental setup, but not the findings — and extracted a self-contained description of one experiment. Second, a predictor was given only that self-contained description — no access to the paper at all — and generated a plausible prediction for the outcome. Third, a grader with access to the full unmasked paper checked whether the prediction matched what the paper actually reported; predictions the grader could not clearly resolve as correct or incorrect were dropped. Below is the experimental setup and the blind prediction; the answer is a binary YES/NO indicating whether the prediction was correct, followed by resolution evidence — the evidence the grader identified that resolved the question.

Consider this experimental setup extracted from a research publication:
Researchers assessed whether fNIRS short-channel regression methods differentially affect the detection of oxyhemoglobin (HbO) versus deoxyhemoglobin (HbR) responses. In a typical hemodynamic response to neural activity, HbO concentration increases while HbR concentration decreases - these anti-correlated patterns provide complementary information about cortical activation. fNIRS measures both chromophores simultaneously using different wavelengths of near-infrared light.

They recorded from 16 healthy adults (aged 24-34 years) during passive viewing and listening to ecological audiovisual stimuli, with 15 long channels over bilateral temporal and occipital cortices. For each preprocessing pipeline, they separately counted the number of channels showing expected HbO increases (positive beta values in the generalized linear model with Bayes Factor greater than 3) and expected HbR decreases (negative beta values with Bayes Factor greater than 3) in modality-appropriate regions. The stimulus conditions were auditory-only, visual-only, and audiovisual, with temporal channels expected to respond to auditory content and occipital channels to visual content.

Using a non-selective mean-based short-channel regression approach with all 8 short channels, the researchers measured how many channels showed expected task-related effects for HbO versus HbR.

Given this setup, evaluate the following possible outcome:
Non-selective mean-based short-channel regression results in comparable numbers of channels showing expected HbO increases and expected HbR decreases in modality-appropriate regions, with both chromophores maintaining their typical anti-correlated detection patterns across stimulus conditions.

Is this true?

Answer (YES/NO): YES